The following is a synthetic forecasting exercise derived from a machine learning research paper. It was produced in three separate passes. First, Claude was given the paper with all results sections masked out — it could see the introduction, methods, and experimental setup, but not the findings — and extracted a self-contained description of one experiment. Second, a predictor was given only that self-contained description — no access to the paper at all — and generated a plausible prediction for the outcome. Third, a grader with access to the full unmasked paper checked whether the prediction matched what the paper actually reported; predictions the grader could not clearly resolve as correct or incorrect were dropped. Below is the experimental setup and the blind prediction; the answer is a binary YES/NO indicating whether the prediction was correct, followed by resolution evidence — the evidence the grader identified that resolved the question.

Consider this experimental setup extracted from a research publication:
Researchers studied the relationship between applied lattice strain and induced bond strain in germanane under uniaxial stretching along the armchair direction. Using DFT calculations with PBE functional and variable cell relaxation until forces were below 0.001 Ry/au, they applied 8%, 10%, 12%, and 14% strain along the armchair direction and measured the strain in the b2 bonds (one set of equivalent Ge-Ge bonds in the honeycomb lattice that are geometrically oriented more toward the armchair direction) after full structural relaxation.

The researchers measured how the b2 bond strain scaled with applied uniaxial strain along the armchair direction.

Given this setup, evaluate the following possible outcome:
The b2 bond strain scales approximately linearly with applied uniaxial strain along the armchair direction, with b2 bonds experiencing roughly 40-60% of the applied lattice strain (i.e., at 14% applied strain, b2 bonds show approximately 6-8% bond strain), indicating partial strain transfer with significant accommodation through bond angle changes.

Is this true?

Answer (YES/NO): NO